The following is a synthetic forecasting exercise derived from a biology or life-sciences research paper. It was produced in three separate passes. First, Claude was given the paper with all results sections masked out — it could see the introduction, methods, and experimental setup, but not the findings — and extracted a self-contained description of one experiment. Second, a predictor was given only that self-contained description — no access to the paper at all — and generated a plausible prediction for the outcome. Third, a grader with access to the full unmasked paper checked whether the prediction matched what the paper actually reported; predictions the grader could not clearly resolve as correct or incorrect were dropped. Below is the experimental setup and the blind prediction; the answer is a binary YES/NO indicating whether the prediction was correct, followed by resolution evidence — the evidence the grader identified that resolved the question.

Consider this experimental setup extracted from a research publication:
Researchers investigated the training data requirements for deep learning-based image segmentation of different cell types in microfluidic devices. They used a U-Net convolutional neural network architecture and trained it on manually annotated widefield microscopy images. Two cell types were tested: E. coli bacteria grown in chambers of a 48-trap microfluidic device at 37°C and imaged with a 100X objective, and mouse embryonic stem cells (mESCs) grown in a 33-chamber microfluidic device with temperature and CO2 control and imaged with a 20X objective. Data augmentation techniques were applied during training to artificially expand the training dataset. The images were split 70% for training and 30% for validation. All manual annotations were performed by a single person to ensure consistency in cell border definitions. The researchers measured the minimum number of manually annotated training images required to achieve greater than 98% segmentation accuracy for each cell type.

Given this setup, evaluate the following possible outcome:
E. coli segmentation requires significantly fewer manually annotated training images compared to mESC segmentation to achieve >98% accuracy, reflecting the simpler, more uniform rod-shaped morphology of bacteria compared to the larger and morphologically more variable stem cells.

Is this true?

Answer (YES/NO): YES